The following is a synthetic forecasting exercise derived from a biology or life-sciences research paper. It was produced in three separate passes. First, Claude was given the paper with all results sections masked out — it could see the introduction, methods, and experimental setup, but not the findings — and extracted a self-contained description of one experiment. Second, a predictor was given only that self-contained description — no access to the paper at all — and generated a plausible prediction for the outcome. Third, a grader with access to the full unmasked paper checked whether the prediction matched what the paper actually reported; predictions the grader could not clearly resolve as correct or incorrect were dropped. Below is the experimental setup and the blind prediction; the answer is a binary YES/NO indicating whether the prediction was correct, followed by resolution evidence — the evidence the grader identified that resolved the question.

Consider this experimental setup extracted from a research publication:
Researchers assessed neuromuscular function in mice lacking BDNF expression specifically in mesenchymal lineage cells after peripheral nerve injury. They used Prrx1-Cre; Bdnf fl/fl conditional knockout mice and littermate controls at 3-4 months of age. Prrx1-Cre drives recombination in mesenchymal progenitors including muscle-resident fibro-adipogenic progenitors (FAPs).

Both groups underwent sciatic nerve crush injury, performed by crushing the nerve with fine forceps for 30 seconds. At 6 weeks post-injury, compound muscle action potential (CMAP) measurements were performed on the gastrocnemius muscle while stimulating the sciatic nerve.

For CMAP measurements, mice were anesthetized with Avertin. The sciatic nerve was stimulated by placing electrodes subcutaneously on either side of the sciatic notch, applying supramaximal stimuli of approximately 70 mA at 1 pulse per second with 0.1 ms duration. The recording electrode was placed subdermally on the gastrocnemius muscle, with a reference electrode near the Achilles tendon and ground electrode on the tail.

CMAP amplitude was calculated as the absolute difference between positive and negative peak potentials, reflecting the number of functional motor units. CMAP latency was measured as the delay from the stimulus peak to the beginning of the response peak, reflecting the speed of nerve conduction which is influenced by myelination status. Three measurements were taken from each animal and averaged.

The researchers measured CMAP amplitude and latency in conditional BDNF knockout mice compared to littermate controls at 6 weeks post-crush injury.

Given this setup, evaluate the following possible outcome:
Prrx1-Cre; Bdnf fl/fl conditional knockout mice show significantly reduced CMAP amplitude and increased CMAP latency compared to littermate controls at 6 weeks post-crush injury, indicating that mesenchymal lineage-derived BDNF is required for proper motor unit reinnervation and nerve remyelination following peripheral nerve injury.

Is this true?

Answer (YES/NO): NO